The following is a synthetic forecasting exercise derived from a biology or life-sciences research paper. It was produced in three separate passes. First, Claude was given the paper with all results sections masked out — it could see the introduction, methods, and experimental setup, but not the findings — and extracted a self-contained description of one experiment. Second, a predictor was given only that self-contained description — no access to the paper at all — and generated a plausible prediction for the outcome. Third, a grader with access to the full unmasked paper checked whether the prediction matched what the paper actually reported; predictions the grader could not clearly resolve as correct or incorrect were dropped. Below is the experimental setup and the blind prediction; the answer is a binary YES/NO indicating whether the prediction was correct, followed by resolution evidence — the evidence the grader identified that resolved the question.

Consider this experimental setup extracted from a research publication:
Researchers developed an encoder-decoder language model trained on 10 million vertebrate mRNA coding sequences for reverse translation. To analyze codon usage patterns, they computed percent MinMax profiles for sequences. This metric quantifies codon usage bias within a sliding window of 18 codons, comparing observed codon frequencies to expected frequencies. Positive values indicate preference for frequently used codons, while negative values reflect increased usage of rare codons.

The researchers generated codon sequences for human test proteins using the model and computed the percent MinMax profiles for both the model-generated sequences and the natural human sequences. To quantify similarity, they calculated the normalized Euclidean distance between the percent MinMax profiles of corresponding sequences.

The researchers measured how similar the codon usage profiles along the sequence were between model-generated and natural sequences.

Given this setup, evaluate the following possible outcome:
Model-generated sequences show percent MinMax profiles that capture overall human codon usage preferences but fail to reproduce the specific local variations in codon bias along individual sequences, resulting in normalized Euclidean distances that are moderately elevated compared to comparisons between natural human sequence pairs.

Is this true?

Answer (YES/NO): NO